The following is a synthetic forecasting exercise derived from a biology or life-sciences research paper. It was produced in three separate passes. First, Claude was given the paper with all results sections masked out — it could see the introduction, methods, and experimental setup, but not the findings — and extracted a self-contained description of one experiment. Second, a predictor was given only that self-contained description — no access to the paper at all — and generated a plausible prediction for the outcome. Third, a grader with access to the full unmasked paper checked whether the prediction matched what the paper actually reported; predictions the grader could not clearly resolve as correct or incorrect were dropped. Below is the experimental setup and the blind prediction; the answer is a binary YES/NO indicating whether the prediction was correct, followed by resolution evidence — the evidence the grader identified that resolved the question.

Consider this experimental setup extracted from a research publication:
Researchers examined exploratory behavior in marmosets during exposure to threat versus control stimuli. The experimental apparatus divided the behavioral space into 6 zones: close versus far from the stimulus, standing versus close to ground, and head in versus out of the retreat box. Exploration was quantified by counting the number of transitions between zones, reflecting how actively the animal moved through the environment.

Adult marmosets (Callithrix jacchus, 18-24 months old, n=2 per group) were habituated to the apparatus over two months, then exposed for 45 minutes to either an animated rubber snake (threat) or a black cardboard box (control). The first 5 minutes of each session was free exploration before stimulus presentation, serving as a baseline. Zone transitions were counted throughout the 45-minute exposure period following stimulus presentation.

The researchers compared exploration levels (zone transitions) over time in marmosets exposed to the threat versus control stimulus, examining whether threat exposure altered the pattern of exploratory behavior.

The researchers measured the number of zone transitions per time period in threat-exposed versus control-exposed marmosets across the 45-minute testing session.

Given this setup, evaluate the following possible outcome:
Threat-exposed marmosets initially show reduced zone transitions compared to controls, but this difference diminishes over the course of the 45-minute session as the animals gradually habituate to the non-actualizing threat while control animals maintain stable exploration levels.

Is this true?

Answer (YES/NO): NO